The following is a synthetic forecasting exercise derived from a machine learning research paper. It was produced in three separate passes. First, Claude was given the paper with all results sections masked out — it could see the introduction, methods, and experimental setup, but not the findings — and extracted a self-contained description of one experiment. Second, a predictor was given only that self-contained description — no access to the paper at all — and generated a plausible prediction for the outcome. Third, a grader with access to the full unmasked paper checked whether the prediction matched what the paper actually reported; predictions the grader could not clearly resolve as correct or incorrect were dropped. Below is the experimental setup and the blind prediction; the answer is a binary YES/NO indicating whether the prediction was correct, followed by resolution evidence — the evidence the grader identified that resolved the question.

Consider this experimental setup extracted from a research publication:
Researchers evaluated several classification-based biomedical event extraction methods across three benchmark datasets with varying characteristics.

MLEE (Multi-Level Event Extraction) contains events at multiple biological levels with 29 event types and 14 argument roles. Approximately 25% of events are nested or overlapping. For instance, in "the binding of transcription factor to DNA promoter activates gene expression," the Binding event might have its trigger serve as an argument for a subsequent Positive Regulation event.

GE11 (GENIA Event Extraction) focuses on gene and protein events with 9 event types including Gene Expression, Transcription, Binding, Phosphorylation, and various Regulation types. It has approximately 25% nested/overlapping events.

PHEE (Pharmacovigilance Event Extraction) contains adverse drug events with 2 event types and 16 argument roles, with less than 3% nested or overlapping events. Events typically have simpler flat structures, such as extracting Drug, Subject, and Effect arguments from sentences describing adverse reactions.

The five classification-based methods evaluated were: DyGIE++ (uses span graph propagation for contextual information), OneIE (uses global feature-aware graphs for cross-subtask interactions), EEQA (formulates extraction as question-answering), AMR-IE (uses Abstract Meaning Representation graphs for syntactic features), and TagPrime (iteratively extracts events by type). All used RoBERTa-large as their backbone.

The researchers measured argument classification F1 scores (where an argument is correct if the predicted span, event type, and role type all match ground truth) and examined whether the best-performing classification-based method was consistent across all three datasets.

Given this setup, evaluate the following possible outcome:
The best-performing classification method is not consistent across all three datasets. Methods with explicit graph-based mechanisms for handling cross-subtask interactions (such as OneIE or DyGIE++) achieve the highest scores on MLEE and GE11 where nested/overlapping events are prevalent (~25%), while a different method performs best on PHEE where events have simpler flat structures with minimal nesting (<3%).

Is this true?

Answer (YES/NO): NO